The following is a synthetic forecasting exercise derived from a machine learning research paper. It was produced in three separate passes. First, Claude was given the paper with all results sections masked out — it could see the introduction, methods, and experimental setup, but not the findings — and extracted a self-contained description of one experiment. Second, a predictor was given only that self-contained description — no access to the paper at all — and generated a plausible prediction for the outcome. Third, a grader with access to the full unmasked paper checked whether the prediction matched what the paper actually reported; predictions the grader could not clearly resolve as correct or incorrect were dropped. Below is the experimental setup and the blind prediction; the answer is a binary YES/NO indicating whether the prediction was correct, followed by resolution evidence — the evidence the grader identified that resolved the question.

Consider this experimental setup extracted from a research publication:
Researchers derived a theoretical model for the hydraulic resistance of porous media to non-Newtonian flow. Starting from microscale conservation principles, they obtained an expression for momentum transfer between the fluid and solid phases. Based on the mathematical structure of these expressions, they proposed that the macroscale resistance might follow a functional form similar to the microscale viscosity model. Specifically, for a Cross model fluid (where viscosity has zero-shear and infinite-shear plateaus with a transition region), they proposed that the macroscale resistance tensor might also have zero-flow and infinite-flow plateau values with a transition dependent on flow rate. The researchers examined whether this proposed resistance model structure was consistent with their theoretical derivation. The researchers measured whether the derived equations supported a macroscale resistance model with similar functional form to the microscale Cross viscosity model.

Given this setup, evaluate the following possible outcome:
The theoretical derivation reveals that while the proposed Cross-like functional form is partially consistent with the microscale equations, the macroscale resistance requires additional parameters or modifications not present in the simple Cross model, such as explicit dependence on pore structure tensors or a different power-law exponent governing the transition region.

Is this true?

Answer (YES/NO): NO